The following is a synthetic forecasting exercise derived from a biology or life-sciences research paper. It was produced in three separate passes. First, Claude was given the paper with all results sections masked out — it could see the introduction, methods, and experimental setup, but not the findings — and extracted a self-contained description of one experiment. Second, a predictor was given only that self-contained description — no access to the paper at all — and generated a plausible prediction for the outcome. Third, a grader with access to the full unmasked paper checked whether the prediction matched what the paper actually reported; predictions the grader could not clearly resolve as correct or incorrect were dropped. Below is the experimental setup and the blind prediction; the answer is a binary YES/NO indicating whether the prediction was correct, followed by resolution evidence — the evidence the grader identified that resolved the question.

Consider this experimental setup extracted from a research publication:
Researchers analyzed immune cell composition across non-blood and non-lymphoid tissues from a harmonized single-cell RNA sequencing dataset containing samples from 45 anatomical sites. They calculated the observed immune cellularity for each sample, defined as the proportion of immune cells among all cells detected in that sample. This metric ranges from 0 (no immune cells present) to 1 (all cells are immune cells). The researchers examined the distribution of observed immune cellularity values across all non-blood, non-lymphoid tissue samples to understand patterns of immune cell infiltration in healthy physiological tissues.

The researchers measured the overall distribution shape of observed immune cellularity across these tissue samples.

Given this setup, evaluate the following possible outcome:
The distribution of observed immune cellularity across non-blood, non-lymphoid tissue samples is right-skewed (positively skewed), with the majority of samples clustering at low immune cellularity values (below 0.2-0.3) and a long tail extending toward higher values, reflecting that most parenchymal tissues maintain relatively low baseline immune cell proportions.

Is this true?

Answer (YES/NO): NO